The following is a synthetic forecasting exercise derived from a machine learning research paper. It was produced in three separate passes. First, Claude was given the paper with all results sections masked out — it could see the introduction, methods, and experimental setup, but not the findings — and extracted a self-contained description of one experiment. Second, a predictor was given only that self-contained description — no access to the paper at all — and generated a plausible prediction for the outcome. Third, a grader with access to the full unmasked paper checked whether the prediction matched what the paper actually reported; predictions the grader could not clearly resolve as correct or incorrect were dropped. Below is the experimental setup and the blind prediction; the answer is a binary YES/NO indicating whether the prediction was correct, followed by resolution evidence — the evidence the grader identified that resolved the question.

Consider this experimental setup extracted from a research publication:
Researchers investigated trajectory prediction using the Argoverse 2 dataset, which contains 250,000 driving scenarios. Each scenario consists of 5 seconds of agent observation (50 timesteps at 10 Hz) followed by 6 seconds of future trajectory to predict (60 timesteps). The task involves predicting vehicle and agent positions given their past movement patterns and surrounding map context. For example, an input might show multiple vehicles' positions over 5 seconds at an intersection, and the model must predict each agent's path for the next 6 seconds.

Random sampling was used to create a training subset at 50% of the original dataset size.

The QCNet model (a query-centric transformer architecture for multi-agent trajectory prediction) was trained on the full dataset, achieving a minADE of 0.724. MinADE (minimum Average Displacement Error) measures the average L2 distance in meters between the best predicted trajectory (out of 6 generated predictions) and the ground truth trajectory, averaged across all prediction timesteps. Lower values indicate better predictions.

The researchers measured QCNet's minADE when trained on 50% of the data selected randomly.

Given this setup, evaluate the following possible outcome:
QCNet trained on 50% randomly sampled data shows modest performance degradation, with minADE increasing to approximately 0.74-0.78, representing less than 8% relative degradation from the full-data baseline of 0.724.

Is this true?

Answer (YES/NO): NO